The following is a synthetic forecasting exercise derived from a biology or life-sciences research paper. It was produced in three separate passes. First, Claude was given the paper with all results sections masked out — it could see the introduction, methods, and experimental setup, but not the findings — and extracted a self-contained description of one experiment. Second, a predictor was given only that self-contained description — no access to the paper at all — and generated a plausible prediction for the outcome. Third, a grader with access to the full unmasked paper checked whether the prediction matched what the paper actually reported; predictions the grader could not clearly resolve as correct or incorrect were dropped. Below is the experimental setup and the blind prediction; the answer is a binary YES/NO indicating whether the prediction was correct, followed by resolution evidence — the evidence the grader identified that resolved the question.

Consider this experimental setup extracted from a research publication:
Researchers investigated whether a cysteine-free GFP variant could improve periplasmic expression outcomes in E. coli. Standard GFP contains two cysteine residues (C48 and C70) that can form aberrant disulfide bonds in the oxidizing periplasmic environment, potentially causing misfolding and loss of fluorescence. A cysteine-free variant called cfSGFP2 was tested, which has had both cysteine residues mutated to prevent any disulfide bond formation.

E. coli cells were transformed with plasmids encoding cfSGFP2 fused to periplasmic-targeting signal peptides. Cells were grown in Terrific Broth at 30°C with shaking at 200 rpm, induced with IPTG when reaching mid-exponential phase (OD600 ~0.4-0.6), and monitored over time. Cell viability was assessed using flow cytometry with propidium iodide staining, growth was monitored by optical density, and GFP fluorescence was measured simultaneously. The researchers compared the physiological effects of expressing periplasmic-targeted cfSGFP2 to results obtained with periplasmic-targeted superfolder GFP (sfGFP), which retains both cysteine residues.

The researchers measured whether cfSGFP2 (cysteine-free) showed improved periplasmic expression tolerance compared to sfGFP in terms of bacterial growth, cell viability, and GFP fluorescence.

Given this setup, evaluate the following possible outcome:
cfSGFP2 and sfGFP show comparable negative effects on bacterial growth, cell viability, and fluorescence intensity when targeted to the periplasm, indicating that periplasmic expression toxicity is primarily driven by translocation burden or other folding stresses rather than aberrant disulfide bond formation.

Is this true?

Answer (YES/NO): YES